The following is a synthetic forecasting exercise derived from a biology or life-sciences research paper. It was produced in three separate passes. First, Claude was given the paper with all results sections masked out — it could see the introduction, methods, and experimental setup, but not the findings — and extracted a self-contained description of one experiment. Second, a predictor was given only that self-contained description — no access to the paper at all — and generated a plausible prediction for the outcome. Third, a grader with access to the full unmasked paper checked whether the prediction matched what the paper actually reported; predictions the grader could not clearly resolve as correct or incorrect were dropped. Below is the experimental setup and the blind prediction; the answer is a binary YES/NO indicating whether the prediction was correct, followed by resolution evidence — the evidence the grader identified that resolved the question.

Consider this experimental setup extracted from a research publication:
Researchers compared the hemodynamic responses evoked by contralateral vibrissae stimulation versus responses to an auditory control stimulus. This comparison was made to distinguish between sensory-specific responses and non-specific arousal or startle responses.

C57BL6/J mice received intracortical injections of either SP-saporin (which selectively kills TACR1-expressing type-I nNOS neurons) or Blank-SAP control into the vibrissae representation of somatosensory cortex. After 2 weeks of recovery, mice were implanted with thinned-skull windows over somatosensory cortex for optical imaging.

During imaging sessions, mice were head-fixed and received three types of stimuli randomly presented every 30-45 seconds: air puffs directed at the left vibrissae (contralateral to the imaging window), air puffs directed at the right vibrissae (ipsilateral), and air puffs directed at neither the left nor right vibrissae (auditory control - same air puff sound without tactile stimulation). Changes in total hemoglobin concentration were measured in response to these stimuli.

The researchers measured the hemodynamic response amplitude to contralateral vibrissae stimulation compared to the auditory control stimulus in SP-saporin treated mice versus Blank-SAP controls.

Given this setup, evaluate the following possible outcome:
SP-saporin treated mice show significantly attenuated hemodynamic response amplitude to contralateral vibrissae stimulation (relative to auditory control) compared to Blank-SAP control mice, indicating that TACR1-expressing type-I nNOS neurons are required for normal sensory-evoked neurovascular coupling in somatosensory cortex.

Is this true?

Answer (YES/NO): NO